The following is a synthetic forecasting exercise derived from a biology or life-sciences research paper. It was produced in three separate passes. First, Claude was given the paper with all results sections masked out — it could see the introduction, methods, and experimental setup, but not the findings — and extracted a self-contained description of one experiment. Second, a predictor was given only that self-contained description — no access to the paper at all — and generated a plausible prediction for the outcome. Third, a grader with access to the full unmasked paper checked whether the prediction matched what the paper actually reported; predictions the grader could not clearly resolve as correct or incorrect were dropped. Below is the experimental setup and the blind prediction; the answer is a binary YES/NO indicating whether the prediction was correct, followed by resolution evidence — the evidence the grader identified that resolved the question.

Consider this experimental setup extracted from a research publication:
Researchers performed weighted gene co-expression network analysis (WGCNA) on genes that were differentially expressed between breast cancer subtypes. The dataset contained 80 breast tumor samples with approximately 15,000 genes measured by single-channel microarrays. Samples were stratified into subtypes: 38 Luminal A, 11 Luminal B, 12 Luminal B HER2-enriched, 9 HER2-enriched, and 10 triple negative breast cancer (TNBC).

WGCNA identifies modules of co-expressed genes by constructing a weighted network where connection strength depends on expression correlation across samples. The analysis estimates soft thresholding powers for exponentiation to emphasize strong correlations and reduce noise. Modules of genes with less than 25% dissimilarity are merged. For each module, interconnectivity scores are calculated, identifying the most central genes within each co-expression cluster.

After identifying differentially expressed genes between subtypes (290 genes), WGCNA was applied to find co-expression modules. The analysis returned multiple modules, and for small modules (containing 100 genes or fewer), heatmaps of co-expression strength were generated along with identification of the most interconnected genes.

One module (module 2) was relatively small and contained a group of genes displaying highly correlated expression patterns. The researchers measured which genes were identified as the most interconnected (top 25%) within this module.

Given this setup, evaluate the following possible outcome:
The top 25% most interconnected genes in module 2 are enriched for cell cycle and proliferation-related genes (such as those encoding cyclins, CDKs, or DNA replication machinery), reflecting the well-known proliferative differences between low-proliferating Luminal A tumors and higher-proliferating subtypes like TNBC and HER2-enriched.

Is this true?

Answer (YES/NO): NO